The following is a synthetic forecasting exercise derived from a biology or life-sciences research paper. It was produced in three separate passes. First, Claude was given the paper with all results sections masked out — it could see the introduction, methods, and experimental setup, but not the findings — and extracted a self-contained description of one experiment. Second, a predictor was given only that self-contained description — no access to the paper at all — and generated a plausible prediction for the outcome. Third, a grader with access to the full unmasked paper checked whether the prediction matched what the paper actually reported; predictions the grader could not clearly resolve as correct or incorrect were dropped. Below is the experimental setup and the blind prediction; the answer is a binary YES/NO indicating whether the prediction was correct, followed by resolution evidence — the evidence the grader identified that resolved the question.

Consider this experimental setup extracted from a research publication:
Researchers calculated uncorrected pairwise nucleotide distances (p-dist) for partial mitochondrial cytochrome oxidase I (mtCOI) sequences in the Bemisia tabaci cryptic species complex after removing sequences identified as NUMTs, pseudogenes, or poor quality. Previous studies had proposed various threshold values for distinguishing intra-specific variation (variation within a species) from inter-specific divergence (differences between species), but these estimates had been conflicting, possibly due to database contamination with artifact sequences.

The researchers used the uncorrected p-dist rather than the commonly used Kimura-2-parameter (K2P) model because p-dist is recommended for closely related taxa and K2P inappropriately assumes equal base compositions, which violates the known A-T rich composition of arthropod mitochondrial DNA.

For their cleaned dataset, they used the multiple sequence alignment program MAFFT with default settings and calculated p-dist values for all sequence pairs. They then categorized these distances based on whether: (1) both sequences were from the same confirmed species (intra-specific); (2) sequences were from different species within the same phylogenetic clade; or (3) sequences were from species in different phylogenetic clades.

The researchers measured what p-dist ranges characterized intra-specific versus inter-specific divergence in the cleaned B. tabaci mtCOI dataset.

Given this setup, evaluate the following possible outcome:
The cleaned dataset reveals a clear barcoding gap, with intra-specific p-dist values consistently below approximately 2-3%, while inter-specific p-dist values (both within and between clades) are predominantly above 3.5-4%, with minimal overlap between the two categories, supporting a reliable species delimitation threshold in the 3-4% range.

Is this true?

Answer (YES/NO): NO